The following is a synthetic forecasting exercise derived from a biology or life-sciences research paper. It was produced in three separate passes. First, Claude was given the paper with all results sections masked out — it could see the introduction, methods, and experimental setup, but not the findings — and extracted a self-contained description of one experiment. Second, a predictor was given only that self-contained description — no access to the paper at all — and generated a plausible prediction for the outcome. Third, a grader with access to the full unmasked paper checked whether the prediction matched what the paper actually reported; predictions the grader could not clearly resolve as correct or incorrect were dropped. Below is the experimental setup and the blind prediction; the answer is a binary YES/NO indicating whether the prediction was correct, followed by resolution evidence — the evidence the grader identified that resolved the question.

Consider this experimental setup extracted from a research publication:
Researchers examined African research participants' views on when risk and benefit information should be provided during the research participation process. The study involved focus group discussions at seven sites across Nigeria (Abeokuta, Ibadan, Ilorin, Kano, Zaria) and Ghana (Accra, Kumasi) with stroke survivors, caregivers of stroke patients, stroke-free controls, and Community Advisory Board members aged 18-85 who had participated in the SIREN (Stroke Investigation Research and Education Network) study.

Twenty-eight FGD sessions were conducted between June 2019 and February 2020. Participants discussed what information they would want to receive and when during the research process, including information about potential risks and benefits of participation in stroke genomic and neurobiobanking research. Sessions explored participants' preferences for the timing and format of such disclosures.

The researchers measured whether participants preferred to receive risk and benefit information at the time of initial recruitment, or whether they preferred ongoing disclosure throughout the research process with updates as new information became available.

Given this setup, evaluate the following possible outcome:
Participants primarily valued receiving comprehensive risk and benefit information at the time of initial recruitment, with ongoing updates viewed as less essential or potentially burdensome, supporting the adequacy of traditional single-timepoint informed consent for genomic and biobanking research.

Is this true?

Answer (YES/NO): NO